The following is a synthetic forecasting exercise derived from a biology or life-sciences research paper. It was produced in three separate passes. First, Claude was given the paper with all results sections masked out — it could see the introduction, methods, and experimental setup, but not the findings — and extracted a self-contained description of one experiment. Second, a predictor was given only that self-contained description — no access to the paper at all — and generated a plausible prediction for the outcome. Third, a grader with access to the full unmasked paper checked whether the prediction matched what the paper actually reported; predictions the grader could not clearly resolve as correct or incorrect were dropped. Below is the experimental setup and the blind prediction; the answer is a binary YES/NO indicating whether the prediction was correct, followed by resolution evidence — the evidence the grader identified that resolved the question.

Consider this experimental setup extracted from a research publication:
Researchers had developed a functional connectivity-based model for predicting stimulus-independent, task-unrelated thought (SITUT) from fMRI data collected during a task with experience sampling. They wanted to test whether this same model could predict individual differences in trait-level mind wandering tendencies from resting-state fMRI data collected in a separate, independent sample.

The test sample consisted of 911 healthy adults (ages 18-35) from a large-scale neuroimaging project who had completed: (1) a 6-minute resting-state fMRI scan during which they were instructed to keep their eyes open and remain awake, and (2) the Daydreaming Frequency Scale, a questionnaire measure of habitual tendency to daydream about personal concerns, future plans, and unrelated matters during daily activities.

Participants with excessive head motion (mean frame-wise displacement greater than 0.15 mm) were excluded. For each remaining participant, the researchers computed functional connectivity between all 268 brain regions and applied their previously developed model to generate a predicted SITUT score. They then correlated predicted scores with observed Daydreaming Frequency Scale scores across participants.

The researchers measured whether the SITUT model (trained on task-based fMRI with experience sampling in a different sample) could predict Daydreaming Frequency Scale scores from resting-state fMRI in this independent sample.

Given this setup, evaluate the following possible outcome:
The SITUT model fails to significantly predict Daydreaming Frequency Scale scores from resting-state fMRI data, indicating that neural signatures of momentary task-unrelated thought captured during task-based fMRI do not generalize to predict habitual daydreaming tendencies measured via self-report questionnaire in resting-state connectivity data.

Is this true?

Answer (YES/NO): NO